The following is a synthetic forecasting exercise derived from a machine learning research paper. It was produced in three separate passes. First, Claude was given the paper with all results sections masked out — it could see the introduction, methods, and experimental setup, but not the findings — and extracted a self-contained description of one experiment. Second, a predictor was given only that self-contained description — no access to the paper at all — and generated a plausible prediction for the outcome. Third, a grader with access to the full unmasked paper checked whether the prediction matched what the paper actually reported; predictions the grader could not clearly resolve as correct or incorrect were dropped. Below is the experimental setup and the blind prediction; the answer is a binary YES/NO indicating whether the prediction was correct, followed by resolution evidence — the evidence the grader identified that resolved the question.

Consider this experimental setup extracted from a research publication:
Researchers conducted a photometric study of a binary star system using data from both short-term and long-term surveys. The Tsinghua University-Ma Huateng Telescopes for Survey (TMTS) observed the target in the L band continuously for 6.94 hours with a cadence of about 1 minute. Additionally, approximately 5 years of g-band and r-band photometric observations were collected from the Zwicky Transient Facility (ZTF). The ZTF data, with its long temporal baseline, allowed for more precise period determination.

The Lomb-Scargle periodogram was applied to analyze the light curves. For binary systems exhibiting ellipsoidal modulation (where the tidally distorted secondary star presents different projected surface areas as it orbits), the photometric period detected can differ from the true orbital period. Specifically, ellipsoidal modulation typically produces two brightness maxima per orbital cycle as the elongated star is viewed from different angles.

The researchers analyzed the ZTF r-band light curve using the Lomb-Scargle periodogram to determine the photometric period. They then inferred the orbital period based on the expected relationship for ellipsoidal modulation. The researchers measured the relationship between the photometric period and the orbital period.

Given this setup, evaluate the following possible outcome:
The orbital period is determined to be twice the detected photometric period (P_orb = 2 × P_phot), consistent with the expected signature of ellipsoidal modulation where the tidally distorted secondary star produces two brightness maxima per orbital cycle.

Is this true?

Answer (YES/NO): YES